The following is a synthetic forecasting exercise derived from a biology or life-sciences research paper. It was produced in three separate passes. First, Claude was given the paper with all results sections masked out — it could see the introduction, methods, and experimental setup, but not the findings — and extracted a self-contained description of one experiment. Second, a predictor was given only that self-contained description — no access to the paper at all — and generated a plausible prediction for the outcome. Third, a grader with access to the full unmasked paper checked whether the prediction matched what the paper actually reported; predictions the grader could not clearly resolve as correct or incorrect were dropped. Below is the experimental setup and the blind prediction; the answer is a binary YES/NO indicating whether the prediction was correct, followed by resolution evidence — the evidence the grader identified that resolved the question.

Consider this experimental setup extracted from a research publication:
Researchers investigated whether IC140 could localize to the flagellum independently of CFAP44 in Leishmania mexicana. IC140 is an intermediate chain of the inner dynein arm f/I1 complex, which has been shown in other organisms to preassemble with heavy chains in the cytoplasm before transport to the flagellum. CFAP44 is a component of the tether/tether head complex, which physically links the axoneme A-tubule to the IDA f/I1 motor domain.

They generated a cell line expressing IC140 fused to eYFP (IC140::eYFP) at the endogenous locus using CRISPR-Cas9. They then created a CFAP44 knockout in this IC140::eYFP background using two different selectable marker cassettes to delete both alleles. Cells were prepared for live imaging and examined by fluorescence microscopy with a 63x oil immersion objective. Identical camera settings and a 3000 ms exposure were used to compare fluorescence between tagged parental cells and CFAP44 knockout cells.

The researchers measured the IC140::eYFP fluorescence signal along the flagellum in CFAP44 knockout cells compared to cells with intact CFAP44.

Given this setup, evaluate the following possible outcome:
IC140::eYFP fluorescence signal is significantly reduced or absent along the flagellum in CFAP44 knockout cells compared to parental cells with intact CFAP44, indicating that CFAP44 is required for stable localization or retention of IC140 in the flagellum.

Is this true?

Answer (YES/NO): YES